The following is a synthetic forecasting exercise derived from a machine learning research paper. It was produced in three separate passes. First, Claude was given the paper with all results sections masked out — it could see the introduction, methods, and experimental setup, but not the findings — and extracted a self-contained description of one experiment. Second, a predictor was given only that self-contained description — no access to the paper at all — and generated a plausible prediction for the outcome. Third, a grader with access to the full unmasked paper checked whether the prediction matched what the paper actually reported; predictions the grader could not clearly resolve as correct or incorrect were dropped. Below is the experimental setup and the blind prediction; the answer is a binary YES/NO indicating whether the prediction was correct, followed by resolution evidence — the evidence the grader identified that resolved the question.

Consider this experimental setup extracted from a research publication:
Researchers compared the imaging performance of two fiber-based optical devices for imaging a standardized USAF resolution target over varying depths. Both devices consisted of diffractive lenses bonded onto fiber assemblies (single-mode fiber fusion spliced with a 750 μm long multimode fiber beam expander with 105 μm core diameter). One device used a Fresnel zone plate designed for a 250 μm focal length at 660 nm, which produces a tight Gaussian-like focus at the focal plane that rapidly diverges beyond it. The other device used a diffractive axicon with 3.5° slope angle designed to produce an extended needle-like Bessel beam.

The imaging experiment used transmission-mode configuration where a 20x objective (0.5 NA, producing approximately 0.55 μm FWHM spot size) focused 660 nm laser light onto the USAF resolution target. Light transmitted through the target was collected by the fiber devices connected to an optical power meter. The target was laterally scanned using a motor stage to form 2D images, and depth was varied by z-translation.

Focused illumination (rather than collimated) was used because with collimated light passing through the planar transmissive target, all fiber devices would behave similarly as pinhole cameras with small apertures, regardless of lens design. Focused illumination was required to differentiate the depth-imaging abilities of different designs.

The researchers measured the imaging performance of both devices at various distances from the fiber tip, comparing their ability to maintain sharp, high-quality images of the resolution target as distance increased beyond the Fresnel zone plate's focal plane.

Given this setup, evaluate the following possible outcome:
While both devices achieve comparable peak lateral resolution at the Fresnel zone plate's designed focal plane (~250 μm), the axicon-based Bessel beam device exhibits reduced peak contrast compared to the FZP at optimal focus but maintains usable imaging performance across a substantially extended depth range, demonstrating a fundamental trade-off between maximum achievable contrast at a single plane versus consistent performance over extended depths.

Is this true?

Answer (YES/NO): NO